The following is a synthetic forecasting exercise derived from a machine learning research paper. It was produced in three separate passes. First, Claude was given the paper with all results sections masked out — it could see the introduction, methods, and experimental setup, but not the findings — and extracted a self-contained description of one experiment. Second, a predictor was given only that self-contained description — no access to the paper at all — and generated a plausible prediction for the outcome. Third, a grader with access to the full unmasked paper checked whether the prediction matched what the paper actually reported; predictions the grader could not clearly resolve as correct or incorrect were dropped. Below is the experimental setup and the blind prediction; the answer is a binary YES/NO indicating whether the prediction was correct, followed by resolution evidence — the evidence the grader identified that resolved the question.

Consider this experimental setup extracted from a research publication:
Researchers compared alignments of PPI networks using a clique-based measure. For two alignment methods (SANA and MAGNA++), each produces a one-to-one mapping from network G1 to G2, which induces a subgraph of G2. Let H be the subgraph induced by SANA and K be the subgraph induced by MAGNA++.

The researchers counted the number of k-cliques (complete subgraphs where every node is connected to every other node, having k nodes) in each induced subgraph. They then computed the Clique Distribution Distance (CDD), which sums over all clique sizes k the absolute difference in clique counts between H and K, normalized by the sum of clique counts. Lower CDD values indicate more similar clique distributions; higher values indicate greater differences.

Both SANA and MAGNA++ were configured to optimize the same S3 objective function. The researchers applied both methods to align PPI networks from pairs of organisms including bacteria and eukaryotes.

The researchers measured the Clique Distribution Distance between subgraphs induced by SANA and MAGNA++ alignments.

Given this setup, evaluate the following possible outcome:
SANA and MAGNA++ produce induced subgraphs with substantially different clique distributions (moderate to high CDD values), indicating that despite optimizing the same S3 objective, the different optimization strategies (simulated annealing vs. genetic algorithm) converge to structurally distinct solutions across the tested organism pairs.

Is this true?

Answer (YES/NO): NO